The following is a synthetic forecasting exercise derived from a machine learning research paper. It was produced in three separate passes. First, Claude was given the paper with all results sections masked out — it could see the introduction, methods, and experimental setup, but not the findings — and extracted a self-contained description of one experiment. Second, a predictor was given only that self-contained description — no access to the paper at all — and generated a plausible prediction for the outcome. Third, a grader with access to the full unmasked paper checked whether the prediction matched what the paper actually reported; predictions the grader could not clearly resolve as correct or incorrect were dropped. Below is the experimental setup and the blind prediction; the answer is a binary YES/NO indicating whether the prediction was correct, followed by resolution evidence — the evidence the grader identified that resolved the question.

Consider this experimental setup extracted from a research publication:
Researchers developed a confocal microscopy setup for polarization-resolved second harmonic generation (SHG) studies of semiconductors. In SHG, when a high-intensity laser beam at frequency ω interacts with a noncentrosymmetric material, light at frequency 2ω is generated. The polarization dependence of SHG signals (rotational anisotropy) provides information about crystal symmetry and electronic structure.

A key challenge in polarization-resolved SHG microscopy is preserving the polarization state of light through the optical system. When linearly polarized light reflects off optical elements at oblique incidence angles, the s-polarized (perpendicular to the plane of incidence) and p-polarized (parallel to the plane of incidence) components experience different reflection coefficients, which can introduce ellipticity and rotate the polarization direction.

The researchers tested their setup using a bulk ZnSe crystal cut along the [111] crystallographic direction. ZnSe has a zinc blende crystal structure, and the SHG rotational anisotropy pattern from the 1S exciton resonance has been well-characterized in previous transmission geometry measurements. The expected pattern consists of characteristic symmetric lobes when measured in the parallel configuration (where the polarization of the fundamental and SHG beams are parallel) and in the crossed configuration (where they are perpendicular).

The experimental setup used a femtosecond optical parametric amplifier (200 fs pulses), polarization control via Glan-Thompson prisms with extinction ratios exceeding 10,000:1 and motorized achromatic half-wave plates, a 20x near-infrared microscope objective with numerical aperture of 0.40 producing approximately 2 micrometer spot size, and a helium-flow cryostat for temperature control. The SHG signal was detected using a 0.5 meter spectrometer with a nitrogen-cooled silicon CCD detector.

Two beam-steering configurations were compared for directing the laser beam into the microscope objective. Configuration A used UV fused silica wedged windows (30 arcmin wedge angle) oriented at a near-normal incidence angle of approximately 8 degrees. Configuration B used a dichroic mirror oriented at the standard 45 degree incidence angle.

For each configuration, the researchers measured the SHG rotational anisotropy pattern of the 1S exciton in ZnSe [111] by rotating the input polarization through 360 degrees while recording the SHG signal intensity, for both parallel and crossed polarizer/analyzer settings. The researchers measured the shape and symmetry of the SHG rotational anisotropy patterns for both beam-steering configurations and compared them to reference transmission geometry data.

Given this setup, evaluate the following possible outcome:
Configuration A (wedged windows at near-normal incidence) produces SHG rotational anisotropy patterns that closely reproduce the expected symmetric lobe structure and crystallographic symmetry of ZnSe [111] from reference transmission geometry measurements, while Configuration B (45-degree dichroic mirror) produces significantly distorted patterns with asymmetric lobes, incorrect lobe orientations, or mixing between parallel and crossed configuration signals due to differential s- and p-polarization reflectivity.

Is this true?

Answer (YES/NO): YES